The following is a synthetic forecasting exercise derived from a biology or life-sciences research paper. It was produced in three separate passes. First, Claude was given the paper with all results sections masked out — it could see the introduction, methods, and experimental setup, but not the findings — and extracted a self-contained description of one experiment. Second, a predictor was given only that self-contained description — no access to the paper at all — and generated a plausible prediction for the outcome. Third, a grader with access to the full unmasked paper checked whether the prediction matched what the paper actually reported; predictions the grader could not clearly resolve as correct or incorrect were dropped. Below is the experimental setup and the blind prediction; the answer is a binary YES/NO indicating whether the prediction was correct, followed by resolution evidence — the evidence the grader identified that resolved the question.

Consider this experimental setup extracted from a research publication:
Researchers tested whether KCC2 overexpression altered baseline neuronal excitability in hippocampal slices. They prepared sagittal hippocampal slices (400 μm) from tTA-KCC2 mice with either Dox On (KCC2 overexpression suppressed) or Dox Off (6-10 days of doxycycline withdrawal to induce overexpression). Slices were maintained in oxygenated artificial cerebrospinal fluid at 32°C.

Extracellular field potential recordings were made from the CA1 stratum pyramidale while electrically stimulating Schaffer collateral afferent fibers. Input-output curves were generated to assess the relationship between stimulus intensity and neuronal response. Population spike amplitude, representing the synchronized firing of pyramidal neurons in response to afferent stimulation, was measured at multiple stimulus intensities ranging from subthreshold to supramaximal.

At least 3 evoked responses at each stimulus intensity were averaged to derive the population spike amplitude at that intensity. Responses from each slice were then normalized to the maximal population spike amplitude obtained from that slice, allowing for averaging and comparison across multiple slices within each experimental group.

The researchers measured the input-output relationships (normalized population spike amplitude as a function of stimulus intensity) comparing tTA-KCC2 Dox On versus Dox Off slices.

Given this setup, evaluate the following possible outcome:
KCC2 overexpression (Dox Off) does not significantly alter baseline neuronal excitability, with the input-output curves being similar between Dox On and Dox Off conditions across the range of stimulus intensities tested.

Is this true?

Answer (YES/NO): YES